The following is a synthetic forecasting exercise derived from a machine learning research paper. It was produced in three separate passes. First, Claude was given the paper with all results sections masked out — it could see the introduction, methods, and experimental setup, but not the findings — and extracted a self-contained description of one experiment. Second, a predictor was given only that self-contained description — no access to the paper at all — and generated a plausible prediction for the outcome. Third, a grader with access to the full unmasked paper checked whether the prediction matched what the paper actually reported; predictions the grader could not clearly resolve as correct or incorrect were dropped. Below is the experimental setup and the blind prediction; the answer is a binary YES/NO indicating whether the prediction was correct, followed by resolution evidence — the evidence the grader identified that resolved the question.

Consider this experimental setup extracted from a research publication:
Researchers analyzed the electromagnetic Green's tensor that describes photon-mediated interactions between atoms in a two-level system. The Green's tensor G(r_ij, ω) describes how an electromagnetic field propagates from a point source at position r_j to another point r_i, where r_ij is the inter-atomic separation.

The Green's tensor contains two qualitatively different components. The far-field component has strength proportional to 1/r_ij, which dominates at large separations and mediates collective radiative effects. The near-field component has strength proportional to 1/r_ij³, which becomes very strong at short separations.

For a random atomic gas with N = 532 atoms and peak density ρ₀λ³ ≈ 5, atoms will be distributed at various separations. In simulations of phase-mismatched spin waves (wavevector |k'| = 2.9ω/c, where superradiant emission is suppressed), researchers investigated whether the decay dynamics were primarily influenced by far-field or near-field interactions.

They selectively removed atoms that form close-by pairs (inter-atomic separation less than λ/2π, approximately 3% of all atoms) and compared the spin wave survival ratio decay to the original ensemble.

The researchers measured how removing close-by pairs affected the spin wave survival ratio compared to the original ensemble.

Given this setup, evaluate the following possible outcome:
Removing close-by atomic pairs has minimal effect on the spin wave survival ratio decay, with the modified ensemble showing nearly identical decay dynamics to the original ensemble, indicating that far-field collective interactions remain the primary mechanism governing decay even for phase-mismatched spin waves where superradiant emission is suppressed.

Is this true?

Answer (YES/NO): NO